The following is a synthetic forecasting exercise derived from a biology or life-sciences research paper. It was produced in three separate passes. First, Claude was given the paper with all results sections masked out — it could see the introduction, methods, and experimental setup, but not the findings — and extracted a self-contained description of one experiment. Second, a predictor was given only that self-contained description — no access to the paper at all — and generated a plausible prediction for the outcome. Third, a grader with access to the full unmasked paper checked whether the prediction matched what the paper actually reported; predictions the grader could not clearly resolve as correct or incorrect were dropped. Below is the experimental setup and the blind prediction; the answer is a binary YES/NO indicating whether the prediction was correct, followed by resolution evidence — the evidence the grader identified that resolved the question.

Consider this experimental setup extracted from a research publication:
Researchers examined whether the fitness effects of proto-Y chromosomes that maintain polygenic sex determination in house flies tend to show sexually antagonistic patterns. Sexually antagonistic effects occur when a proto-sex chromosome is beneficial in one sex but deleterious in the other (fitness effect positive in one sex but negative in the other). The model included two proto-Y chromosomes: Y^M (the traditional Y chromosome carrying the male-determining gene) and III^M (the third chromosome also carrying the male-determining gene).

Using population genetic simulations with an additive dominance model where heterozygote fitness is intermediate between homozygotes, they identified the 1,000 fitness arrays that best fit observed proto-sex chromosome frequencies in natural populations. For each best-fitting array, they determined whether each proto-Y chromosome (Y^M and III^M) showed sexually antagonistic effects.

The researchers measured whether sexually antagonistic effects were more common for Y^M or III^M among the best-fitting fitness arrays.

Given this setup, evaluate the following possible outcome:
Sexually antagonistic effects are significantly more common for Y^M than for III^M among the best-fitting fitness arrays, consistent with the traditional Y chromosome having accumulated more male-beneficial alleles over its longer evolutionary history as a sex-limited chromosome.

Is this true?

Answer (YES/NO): NO